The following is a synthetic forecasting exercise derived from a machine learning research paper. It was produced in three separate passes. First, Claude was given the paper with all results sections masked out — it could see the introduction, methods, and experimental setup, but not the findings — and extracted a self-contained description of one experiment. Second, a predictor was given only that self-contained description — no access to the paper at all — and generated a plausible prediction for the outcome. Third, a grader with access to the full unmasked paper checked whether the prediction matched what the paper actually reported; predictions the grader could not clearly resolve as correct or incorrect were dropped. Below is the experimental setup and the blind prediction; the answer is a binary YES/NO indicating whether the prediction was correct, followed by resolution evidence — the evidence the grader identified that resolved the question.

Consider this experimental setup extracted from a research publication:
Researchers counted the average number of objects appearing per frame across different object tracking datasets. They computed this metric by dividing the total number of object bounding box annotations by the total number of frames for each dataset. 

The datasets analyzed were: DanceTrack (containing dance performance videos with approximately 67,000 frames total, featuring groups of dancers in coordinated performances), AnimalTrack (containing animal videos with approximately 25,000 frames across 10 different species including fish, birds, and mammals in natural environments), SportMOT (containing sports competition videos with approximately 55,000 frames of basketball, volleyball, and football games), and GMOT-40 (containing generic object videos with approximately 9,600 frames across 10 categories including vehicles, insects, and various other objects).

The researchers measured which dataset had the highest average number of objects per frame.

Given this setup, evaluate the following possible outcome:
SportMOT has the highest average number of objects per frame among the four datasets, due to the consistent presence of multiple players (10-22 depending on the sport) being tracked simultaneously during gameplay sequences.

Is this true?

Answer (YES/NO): NO